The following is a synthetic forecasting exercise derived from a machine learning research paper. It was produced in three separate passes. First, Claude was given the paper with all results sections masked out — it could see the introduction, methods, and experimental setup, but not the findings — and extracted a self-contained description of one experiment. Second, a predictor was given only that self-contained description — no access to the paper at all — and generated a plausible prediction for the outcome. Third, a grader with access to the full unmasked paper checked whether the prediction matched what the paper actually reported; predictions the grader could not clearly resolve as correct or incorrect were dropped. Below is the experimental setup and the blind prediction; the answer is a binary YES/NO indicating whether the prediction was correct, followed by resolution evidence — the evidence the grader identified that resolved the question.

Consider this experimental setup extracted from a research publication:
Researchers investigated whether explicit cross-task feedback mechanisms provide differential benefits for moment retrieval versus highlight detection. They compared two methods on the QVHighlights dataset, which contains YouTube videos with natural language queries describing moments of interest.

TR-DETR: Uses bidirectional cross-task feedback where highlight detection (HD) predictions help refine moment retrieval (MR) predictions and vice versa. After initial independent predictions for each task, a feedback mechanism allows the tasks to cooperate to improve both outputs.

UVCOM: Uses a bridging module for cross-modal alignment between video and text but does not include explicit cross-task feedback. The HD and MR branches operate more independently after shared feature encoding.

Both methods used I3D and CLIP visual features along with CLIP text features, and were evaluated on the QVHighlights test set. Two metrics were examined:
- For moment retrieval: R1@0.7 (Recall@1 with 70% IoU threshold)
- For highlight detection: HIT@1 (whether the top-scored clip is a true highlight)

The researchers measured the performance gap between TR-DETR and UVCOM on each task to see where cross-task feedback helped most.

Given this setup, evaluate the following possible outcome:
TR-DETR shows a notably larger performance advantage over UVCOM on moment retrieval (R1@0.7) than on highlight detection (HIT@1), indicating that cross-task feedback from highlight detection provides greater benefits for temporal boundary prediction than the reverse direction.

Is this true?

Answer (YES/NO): YES